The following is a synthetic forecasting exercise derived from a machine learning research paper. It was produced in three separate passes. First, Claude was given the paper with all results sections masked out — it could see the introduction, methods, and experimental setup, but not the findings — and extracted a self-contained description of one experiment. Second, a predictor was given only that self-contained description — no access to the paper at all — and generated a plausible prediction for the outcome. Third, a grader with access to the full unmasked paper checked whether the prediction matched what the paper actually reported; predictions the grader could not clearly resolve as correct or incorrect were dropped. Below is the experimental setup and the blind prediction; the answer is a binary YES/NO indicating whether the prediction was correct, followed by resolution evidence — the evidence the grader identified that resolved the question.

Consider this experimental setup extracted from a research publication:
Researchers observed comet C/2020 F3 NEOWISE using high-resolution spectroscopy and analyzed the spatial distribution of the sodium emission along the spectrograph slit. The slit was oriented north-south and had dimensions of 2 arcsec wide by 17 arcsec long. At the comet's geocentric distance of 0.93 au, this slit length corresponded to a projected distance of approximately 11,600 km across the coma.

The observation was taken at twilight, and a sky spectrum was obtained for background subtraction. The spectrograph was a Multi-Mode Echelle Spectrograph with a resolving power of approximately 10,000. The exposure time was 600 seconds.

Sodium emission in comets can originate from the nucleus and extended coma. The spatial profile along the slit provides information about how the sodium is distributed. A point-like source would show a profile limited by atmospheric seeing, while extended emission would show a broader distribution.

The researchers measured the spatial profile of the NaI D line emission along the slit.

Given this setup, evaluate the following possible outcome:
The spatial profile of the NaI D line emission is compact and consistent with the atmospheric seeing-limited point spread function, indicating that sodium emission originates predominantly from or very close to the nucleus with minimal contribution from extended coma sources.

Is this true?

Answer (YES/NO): NO